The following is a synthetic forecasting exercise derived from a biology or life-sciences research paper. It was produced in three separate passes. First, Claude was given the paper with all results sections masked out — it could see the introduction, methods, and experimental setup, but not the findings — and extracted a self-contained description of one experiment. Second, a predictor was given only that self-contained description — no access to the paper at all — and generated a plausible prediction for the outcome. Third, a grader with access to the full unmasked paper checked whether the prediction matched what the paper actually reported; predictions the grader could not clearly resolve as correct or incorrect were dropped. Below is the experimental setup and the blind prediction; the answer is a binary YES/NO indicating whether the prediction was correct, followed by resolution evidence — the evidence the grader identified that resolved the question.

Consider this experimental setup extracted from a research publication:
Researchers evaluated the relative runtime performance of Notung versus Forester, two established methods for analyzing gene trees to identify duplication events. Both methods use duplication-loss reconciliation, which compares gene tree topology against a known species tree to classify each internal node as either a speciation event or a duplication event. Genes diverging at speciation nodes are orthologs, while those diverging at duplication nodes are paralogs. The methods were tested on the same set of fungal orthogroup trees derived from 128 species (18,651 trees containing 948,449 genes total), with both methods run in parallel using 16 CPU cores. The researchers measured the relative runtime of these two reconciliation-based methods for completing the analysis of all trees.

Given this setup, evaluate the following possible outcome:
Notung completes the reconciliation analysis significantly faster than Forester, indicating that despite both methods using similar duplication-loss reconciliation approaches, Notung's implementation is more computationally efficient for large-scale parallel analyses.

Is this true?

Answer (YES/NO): NO